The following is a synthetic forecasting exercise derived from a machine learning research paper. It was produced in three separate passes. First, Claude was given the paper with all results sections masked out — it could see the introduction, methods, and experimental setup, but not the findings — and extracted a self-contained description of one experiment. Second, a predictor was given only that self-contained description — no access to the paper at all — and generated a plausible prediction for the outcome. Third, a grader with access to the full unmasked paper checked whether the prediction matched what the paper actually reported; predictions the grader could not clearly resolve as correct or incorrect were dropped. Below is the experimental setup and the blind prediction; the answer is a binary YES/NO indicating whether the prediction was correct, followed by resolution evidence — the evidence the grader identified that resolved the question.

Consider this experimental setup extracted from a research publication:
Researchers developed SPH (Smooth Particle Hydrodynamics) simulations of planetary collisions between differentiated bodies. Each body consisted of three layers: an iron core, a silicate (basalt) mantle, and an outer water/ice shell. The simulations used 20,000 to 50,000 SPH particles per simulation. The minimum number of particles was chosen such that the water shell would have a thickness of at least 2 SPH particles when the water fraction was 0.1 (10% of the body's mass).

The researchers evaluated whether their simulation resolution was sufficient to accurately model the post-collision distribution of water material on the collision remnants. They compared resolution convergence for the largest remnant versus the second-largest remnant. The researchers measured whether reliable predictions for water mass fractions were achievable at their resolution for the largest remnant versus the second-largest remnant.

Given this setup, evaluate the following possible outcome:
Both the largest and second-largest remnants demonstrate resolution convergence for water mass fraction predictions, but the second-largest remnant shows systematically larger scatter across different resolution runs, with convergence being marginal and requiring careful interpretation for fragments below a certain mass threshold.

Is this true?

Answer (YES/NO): NO